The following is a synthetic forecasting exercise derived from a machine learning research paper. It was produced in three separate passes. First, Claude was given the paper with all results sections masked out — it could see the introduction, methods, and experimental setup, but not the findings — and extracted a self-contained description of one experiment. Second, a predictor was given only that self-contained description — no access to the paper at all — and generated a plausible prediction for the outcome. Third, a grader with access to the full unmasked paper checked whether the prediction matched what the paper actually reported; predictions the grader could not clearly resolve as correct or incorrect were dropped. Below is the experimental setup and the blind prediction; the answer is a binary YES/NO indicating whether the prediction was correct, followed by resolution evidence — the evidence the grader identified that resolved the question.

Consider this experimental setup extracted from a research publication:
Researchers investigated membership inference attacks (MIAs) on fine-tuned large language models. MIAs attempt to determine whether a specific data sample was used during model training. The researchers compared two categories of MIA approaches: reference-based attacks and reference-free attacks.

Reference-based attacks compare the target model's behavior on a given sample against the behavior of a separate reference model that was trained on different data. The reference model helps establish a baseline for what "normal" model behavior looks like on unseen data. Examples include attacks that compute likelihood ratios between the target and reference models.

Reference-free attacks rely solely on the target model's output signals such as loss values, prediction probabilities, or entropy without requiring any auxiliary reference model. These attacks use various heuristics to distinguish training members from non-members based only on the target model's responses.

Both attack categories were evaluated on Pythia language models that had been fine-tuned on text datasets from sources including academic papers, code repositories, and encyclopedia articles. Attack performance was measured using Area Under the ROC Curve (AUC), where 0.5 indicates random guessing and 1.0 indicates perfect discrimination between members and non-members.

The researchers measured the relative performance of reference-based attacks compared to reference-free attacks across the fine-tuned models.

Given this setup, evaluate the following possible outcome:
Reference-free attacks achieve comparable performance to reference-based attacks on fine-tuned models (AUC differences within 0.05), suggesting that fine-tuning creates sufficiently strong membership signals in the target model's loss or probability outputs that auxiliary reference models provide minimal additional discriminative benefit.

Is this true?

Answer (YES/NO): NO